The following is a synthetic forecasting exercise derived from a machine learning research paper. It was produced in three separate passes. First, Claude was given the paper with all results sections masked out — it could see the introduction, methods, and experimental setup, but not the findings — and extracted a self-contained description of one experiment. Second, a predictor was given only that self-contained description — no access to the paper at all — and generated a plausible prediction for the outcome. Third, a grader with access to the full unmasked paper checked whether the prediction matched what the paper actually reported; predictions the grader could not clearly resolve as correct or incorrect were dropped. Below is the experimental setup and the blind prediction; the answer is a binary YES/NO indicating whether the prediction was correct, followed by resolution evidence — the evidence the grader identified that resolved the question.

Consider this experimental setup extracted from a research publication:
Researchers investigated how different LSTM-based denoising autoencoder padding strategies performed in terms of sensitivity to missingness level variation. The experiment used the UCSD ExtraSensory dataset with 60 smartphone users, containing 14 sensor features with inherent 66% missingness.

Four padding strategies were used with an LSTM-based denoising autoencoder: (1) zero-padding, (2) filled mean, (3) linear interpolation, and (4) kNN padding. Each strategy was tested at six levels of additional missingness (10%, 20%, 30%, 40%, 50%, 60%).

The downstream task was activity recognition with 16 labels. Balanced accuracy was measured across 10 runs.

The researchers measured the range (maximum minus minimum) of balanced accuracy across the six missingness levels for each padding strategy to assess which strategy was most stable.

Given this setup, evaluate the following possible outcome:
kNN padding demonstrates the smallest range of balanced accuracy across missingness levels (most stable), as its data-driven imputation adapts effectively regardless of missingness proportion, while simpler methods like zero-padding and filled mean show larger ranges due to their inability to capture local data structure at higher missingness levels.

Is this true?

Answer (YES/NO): NO